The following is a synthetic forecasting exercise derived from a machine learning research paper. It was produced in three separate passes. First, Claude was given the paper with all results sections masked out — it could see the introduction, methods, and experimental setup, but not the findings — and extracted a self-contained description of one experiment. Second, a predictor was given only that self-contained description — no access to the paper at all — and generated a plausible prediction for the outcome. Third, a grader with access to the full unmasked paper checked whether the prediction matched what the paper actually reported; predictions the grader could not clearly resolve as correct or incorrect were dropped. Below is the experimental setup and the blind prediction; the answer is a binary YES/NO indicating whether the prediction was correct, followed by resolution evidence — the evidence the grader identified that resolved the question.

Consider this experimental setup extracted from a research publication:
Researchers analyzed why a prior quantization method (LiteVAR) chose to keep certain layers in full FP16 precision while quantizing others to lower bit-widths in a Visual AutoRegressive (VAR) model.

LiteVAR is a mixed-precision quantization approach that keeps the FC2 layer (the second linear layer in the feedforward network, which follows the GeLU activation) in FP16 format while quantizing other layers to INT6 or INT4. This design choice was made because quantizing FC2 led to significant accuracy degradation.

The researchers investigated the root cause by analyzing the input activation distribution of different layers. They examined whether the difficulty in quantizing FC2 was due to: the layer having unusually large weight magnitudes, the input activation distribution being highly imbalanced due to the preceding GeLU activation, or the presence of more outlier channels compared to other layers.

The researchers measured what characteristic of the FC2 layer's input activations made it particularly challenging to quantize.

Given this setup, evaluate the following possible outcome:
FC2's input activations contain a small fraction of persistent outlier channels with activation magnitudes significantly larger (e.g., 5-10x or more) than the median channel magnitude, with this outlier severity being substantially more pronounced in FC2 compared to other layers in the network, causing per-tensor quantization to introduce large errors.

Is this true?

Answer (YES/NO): NO